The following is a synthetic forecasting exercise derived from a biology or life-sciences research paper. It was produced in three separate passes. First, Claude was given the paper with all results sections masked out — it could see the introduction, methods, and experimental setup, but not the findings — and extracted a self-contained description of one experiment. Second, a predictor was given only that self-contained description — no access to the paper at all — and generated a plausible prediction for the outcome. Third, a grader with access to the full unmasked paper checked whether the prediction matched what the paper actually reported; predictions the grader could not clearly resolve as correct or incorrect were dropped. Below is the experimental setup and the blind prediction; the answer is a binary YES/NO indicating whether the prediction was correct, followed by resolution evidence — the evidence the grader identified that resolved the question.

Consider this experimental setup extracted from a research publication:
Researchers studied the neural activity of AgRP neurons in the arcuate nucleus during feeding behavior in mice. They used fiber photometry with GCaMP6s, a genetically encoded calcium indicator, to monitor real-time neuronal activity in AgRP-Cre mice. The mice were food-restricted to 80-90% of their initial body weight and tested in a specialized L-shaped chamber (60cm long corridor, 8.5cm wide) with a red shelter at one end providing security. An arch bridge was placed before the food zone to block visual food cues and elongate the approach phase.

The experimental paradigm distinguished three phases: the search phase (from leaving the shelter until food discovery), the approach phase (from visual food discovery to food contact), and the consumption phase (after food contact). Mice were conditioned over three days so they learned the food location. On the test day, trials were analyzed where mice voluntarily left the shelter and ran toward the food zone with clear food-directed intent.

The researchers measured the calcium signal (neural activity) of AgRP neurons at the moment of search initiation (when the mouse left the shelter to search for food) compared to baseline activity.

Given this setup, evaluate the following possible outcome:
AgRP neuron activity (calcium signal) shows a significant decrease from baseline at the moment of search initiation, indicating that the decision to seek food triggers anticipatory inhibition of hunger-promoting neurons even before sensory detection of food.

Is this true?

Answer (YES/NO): YES